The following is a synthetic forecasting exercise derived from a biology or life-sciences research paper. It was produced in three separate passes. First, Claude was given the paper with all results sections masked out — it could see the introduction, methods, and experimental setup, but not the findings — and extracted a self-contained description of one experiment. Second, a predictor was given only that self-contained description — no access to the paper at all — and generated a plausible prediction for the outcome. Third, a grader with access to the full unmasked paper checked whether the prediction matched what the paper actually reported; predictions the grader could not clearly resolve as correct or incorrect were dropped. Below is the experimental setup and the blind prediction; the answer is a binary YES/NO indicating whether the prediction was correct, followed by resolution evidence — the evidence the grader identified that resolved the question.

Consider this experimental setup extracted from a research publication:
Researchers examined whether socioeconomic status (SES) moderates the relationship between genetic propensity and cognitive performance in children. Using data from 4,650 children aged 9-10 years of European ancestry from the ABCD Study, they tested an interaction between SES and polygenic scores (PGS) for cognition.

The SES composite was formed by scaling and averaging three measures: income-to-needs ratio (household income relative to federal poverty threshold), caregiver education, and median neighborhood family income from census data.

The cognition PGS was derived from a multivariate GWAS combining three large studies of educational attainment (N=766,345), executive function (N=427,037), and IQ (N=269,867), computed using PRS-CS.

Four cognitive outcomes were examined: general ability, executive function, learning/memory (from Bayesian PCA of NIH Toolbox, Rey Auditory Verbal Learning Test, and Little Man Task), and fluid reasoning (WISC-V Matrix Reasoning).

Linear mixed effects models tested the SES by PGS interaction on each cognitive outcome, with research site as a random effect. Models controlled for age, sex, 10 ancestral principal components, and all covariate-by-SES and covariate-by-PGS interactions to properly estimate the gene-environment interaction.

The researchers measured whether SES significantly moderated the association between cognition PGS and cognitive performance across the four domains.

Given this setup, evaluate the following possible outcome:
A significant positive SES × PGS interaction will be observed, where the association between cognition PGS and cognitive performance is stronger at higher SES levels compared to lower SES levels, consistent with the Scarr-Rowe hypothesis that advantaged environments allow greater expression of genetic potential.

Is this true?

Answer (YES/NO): NO